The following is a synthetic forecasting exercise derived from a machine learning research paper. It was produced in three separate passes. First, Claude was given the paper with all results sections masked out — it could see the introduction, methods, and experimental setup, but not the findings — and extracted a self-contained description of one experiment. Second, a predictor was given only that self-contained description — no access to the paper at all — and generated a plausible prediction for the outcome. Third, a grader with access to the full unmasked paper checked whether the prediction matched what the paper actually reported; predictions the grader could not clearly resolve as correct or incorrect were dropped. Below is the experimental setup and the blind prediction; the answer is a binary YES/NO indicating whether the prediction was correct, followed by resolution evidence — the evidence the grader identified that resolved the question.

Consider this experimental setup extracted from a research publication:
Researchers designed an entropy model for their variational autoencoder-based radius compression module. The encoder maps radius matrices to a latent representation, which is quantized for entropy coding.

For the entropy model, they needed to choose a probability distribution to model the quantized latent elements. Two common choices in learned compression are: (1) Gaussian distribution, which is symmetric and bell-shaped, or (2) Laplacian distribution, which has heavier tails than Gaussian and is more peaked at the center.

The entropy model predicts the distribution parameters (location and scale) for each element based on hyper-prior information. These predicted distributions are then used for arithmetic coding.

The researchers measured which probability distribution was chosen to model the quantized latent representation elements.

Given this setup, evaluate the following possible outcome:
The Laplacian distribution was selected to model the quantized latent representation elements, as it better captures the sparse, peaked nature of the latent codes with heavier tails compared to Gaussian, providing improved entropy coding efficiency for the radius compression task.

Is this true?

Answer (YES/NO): YES